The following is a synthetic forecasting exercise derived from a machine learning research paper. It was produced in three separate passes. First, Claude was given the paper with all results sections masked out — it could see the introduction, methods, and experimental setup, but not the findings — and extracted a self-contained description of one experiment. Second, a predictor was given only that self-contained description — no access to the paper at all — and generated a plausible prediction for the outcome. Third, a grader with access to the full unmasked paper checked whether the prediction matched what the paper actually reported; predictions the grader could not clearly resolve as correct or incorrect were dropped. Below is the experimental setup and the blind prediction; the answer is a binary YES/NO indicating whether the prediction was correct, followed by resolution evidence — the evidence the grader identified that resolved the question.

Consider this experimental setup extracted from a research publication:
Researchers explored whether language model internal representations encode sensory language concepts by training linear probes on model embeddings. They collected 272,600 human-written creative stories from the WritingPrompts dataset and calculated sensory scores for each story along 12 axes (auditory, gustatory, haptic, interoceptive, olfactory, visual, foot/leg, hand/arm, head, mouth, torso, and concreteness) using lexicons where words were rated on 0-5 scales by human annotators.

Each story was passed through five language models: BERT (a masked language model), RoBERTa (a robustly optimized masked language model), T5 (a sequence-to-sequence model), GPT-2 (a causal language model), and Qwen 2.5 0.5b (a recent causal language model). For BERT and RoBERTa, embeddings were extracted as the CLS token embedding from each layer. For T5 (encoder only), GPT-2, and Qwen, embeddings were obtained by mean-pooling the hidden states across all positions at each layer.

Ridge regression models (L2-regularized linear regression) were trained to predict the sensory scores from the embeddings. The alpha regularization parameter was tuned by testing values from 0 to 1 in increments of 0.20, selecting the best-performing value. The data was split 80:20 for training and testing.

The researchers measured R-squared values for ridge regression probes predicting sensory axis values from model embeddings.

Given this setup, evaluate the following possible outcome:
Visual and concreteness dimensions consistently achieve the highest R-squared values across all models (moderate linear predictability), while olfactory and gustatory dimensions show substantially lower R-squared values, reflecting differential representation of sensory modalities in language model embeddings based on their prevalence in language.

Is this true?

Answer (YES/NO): NO